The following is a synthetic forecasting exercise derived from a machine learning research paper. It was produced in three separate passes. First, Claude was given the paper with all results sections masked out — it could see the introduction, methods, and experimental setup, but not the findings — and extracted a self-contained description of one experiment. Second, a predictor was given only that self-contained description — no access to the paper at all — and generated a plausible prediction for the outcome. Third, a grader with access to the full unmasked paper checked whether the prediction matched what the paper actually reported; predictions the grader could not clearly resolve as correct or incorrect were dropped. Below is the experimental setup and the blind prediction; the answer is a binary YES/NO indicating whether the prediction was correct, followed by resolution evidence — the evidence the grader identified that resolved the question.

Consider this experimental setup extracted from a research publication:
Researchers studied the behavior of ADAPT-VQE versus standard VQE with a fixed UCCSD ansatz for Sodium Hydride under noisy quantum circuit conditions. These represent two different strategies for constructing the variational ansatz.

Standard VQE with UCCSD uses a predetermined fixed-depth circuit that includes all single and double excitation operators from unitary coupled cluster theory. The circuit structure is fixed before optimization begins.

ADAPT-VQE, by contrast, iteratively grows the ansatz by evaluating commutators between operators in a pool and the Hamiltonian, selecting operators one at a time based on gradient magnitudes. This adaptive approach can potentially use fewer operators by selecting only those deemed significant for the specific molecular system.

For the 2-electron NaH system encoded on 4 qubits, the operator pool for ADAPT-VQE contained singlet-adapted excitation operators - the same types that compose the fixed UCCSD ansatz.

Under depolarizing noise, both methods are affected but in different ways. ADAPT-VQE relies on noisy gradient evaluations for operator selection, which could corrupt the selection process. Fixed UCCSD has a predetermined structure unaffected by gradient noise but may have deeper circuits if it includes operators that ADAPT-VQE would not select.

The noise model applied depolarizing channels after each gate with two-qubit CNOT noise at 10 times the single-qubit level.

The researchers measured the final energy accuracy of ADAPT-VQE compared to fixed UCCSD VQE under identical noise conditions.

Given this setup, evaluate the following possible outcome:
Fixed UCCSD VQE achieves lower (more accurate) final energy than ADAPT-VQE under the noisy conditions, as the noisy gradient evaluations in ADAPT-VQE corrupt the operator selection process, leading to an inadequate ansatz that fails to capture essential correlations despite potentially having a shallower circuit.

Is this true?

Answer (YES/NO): NO